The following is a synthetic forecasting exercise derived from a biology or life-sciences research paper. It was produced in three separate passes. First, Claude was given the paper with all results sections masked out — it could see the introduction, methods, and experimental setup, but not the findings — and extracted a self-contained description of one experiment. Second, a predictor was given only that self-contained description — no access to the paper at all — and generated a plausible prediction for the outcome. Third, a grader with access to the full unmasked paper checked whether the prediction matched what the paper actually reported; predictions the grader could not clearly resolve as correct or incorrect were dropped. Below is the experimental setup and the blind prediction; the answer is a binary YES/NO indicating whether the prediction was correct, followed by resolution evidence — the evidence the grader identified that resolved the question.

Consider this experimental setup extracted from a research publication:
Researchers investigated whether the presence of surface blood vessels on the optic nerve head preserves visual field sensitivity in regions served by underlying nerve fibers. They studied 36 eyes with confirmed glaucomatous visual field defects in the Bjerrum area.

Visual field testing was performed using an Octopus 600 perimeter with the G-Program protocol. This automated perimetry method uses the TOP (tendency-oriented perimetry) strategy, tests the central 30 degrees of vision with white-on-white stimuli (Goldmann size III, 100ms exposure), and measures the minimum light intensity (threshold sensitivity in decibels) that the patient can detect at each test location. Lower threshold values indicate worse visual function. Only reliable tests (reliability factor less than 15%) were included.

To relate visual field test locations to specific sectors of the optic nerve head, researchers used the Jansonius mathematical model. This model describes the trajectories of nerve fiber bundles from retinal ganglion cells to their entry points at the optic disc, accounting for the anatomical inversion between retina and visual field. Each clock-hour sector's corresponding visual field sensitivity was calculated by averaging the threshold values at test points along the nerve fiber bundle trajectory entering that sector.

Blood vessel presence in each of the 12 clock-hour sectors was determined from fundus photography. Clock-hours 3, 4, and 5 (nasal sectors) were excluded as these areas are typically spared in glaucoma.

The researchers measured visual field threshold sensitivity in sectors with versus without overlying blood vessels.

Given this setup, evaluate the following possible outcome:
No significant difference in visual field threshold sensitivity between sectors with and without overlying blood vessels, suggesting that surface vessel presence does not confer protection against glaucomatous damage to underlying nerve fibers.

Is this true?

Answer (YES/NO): YES